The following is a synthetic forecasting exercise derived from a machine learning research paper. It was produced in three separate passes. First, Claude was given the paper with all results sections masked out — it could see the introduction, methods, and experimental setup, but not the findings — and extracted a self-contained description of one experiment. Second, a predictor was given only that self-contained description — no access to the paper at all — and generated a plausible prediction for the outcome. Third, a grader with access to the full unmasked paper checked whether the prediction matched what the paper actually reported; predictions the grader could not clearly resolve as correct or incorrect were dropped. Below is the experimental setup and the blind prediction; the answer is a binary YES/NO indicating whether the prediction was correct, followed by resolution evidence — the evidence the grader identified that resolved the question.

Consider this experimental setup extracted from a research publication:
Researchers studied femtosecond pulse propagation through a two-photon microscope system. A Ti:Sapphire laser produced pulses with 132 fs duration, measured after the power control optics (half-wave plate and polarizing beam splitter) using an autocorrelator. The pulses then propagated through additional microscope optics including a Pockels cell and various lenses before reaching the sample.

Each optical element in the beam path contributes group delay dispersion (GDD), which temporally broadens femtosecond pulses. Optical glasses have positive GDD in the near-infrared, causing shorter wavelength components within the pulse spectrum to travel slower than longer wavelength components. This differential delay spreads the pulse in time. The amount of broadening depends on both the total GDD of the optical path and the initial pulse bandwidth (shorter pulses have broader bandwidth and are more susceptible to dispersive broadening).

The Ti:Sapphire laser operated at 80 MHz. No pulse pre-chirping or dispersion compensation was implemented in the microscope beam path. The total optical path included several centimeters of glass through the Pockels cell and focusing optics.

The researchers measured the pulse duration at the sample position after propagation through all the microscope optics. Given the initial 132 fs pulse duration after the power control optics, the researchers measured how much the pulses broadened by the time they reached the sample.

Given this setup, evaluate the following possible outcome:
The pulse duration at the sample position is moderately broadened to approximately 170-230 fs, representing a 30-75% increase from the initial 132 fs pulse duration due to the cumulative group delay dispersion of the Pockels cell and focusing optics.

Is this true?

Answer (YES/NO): NO